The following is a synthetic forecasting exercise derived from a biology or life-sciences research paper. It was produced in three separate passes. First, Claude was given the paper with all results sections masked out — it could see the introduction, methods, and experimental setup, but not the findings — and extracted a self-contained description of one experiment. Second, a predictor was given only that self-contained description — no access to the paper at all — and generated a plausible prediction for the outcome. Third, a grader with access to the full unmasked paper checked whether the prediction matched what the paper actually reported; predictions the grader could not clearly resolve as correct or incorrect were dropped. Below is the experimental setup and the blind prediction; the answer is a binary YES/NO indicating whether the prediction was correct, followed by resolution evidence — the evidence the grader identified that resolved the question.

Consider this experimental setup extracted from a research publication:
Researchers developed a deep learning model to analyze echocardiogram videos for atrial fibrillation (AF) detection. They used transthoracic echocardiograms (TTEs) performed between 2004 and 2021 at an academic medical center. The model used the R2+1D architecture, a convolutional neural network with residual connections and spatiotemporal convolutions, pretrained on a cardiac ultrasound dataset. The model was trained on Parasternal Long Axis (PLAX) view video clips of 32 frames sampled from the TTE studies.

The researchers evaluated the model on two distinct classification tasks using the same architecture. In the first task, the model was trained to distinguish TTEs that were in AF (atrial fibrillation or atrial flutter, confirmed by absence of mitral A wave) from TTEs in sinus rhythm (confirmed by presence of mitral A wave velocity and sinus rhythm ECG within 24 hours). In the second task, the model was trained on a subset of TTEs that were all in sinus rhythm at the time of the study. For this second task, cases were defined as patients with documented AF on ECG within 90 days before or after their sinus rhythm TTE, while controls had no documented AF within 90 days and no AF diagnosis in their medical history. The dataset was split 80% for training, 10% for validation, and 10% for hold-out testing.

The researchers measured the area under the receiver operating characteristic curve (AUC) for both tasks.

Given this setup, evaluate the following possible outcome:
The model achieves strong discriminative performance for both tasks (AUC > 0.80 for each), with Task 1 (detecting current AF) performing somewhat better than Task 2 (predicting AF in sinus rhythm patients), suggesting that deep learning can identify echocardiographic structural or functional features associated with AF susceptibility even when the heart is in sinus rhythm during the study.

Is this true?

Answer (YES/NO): NO